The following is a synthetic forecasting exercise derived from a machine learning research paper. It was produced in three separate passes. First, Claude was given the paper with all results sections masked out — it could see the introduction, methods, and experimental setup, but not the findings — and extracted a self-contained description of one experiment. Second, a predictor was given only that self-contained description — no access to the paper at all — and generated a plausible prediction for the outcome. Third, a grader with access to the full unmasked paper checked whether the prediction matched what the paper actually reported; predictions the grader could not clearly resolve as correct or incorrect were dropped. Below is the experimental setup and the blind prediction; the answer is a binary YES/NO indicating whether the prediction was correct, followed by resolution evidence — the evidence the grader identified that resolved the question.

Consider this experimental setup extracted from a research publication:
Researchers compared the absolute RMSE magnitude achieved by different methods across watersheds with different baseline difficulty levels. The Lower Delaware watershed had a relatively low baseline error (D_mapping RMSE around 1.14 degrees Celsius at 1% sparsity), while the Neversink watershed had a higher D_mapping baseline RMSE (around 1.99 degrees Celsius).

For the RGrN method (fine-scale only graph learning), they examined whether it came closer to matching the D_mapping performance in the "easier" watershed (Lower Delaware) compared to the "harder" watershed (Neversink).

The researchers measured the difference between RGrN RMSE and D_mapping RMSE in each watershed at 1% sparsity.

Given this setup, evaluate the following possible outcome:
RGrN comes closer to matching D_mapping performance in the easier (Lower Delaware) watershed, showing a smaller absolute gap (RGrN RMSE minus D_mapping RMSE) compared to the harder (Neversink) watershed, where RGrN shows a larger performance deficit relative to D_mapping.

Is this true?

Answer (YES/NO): NO